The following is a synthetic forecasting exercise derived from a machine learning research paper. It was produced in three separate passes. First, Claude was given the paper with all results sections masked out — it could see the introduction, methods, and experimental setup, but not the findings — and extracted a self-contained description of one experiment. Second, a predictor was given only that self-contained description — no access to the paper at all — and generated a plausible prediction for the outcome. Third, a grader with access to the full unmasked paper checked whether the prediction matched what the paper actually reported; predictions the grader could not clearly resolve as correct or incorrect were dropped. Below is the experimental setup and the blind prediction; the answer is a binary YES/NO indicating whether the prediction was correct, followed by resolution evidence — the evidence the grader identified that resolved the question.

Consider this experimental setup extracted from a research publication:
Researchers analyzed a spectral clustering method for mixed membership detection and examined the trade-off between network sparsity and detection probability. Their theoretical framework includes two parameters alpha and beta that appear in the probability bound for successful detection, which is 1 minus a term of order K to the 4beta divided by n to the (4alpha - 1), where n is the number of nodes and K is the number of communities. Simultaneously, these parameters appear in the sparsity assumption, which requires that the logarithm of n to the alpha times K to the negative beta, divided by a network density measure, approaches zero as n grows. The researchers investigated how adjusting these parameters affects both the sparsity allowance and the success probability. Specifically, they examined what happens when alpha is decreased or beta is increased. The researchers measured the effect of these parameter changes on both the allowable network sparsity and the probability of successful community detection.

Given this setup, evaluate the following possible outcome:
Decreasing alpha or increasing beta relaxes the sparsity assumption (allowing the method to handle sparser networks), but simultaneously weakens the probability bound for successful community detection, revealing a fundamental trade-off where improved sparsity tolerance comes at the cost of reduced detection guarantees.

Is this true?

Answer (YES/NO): YES